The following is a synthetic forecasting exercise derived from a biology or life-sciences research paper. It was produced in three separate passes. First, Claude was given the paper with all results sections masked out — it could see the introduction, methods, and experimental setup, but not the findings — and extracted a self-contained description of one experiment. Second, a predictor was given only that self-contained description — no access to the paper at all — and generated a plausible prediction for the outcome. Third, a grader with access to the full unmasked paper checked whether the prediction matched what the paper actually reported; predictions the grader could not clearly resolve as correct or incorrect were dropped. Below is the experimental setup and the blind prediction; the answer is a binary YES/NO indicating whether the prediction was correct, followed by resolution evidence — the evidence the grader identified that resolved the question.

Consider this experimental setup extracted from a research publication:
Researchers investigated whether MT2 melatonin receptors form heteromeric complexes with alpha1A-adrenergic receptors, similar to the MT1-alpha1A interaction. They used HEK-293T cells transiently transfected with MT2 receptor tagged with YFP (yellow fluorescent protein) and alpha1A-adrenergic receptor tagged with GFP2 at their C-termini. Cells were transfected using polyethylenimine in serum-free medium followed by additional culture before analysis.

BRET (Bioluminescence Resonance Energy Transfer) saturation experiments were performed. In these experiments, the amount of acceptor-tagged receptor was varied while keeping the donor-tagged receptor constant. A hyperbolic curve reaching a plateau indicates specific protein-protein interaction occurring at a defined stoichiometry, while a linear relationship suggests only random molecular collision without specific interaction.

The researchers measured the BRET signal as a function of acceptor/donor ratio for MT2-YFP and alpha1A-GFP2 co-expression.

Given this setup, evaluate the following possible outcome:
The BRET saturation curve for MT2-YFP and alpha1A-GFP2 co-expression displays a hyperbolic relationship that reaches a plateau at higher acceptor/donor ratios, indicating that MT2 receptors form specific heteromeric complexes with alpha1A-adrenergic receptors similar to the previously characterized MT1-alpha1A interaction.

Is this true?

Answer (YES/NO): YES